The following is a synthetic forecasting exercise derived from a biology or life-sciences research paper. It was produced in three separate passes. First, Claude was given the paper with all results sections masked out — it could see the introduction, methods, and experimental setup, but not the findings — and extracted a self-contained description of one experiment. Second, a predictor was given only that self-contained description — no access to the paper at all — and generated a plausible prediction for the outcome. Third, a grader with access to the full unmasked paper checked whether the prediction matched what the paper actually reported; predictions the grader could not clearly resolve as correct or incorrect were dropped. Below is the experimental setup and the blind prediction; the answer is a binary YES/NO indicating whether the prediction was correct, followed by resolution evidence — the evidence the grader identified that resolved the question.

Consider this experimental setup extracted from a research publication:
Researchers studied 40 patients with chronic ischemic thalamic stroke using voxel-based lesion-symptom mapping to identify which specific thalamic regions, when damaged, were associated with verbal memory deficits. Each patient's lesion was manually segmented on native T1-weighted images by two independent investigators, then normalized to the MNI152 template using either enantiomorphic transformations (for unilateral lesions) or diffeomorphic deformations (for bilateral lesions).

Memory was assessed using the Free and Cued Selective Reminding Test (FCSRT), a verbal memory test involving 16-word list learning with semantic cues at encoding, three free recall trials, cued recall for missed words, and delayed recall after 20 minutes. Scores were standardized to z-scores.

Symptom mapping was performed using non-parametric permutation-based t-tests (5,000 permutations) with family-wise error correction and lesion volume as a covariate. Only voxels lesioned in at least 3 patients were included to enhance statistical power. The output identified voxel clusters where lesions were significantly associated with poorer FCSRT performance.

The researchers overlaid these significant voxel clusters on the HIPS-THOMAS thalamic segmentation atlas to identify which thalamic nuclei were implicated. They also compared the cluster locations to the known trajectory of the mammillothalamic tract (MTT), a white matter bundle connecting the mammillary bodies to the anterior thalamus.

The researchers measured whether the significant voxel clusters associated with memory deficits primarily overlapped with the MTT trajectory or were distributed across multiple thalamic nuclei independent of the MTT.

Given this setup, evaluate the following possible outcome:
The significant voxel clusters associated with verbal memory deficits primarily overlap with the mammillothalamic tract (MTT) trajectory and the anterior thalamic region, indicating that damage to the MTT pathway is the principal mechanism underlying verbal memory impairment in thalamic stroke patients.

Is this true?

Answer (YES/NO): YES